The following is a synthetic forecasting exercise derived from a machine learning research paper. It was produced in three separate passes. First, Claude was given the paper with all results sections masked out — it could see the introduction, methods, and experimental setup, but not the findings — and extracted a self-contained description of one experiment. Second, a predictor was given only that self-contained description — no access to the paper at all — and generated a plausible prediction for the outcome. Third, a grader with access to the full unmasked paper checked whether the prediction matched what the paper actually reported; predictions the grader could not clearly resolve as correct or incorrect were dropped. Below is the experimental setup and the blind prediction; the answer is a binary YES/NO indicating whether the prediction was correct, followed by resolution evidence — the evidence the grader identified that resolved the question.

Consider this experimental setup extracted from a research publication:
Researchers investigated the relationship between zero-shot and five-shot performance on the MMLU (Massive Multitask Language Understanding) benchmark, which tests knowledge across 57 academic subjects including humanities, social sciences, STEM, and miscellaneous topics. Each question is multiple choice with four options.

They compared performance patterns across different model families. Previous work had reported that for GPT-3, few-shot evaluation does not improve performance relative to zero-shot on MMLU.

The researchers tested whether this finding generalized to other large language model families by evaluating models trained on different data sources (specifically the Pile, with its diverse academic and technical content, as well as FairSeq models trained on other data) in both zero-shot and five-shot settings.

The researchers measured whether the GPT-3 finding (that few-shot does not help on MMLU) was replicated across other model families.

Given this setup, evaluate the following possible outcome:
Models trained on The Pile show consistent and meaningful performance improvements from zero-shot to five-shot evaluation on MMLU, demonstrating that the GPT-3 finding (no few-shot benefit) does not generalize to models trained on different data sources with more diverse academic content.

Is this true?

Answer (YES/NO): YES